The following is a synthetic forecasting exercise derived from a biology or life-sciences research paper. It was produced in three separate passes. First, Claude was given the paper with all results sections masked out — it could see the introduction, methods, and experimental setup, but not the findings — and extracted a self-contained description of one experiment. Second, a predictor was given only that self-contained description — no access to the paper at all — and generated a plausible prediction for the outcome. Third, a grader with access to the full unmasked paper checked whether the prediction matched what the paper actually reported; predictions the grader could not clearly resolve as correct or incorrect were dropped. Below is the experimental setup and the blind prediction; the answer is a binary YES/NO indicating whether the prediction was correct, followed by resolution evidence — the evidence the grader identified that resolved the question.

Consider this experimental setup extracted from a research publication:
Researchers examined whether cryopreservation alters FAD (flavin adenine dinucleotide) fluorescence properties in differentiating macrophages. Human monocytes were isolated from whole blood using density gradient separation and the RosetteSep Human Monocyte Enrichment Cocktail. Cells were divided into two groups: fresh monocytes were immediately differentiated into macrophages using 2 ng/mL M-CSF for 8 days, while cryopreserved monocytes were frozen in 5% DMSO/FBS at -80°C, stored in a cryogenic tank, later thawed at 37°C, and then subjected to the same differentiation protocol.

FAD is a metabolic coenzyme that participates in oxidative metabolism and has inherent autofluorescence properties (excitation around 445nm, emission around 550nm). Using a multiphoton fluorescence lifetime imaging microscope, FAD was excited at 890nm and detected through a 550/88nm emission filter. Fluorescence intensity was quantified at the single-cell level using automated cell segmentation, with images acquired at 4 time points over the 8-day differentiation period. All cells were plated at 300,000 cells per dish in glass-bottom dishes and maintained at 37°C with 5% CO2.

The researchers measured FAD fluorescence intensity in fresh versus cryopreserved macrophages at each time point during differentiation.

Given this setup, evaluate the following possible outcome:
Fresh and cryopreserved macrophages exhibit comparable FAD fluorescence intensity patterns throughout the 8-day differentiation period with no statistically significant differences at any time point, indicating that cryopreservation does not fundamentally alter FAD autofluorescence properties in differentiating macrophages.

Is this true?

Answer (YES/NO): NO